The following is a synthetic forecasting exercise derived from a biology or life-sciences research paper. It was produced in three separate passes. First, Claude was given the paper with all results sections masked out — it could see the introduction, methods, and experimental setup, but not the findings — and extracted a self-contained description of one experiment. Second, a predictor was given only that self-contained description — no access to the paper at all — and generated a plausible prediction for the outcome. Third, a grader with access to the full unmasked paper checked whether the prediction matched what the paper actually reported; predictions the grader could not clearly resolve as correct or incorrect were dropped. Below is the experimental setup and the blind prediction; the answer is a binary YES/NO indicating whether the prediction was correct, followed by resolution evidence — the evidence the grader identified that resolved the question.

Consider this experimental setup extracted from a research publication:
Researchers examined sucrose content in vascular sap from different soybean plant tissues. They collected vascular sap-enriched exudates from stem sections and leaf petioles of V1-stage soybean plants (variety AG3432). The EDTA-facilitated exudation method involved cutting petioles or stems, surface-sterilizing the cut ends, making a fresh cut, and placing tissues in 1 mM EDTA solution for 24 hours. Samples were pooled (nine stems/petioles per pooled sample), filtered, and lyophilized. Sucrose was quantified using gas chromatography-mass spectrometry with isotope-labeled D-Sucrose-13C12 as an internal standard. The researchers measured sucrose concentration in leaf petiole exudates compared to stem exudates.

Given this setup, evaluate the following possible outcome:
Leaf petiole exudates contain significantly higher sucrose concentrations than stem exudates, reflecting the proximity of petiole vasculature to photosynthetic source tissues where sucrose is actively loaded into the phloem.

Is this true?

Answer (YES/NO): NO